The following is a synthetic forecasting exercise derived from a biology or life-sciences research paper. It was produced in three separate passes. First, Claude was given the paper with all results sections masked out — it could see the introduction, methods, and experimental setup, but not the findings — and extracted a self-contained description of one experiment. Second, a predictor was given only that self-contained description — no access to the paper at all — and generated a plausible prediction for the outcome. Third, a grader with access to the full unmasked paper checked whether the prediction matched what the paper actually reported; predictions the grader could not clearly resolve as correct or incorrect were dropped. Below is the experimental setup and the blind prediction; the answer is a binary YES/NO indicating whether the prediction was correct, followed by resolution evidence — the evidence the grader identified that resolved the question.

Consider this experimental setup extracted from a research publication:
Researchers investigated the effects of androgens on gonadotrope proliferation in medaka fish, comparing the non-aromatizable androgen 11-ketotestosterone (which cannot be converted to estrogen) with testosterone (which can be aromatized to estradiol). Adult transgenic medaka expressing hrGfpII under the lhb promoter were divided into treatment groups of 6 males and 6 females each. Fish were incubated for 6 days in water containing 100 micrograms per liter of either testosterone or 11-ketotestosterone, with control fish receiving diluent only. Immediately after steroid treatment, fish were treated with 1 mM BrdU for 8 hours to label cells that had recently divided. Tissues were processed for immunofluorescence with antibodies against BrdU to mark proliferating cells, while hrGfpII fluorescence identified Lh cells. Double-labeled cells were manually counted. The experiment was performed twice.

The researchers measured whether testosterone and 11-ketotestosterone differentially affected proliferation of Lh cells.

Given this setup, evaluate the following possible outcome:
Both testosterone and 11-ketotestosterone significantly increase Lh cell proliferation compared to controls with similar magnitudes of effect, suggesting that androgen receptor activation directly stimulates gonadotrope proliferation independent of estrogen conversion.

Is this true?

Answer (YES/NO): NO